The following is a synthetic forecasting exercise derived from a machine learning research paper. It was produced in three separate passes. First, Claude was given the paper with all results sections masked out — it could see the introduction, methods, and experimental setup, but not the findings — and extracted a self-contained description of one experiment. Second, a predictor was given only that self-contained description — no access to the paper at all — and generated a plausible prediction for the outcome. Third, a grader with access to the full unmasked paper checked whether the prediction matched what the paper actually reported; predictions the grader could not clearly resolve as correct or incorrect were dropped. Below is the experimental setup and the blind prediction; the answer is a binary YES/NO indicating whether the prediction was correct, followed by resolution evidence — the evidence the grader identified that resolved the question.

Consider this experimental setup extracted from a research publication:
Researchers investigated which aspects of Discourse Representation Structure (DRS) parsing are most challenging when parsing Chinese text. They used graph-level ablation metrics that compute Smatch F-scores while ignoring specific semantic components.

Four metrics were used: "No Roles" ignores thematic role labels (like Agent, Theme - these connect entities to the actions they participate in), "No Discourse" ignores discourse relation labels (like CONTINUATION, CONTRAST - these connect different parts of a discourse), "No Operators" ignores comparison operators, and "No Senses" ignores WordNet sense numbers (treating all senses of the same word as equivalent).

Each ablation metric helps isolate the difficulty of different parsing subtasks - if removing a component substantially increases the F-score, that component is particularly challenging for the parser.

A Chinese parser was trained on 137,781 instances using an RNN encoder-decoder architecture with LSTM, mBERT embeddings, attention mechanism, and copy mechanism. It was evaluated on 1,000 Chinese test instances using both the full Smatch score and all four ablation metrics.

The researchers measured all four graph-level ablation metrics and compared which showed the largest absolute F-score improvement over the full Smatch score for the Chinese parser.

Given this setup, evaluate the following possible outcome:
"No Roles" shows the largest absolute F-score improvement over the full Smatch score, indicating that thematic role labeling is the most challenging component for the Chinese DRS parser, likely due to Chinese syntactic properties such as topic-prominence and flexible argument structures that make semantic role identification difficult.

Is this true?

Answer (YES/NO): NO